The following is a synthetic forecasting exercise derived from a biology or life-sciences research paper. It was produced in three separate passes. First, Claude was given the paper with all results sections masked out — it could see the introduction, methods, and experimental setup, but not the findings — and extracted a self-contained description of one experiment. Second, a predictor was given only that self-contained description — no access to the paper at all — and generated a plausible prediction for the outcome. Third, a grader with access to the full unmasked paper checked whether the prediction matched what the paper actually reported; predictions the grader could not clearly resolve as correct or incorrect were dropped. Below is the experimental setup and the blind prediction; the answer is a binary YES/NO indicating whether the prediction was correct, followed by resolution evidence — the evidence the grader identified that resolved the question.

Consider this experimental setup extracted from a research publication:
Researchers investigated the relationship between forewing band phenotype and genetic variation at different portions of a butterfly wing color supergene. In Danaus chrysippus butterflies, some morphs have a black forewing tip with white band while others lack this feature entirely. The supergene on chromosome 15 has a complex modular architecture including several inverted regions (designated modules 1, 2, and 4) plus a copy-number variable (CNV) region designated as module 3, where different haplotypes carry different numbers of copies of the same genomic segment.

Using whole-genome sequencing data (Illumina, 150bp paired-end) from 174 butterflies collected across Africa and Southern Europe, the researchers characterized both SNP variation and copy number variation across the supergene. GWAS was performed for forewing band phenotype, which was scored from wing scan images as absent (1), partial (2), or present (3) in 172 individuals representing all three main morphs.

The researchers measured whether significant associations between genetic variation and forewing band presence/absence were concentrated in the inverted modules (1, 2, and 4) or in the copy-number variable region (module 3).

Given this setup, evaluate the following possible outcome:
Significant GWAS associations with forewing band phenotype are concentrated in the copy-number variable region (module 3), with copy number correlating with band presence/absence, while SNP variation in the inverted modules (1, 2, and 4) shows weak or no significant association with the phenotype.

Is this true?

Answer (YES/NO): NO